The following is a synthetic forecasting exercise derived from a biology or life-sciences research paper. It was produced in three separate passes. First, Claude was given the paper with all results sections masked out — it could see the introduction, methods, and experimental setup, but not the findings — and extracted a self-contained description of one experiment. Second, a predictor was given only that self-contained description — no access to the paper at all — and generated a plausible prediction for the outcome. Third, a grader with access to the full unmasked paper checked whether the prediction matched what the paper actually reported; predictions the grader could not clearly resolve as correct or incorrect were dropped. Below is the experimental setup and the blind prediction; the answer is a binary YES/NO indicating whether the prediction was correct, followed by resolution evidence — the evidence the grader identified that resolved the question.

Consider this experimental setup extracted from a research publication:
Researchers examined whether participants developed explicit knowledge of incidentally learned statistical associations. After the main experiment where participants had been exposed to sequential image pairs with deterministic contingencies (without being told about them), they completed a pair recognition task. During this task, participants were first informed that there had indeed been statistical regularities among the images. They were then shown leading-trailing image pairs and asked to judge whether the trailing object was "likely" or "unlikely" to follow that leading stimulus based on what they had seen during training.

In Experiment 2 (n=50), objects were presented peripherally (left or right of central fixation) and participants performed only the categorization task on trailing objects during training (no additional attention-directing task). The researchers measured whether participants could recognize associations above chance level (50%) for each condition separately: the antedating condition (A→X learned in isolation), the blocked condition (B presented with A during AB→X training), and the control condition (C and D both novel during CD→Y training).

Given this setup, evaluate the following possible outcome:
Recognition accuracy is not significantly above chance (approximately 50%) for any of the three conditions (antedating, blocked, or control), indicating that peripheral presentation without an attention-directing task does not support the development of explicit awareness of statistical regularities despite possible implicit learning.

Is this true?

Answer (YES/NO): YES